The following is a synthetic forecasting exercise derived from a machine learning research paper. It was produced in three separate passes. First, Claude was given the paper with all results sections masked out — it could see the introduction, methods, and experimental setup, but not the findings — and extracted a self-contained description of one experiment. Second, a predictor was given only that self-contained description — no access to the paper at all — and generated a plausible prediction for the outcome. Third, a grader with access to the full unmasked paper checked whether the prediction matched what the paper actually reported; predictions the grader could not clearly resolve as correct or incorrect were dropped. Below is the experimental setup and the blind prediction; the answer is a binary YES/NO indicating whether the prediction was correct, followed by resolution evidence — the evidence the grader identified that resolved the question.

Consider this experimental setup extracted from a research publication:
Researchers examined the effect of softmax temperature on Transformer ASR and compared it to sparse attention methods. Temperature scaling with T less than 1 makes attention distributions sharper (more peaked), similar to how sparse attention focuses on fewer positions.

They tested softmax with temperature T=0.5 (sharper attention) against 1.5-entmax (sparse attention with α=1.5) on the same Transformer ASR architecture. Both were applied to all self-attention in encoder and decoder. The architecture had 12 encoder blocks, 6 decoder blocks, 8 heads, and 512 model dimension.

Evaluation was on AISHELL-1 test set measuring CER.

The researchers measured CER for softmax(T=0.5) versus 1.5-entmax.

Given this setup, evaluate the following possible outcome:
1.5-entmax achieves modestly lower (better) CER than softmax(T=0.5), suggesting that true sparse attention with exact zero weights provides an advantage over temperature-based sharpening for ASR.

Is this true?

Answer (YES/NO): YES